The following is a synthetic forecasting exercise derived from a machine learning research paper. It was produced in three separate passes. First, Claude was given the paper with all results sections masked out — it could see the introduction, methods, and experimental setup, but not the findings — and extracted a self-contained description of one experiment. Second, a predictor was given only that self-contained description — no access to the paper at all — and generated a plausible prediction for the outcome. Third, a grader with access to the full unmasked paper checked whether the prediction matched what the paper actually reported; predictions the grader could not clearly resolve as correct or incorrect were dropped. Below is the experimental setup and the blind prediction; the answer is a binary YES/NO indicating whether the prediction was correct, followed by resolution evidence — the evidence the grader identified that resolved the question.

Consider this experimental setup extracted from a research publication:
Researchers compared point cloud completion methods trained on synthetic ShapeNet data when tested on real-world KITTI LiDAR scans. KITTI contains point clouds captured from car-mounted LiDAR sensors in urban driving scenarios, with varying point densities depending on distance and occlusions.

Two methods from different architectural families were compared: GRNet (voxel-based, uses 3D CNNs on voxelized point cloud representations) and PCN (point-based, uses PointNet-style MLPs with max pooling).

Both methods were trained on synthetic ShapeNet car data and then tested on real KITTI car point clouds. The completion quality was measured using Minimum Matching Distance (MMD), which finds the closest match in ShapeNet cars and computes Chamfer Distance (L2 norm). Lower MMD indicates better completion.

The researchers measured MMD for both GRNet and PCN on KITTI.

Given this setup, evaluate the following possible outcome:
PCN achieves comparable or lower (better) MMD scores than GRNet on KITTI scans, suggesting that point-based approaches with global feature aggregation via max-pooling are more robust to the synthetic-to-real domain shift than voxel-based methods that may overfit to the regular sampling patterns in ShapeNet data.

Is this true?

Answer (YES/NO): NO